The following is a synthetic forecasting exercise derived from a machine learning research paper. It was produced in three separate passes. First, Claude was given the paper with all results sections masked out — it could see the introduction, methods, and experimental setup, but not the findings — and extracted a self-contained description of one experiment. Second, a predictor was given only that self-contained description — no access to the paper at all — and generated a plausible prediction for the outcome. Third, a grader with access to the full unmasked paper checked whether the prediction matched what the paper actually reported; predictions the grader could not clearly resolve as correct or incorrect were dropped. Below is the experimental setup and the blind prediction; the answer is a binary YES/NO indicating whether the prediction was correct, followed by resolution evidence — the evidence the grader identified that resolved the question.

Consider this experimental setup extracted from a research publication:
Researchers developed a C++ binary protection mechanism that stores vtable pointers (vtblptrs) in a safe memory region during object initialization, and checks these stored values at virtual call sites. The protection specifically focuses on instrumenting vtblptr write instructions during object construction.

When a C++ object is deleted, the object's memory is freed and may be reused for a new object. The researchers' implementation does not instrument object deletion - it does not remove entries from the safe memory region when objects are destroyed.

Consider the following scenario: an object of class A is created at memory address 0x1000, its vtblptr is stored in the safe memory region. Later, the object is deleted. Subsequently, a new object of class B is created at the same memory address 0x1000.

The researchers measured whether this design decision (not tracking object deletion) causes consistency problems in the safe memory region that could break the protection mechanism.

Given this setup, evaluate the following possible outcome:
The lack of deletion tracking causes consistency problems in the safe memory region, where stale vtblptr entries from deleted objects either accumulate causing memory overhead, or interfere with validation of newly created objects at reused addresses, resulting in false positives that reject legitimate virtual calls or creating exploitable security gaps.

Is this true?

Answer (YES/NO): NO